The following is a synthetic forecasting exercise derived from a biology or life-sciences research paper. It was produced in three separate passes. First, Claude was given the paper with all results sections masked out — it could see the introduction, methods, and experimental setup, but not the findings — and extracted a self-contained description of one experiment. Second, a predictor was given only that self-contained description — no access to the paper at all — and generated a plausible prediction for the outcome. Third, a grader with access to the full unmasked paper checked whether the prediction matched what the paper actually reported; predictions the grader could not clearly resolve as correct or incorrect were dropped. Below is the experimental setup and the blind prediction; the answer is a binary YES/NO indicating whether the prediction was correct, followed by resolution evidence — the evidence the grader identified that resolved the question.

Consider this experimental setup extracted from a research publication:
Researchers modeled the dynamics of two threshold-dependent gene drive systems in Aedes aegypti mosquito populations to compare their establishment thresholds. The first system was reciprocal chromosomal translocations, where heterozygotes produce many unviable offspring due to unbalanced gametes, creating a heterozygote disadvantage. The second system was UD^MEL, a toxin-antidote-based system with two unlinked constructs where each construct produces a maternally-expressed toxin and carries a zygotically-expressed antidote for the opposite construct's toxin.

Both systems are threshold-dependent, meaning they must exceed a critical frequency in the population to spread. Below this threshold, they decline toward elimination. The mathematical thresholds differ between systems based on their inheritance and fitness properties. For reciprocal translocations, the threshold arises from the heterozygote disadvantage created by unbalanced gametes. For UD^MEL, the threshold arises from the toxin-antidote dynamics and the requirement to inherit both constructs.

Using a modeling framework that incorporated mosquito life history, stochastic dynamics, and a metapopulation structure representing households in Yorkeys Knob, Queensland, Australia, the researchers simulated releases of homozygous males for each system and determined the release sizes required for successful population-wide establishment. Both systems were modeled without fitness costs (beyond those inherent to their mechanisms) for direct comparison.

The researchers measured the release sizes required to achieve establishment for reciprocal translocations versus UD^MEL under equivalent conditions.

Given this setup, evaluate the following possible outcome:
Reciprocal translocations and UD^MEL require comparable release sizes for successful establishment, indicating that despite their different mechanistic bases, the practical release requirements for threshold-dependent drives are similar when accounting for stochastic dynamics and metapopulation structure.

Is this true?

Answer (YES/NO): NO